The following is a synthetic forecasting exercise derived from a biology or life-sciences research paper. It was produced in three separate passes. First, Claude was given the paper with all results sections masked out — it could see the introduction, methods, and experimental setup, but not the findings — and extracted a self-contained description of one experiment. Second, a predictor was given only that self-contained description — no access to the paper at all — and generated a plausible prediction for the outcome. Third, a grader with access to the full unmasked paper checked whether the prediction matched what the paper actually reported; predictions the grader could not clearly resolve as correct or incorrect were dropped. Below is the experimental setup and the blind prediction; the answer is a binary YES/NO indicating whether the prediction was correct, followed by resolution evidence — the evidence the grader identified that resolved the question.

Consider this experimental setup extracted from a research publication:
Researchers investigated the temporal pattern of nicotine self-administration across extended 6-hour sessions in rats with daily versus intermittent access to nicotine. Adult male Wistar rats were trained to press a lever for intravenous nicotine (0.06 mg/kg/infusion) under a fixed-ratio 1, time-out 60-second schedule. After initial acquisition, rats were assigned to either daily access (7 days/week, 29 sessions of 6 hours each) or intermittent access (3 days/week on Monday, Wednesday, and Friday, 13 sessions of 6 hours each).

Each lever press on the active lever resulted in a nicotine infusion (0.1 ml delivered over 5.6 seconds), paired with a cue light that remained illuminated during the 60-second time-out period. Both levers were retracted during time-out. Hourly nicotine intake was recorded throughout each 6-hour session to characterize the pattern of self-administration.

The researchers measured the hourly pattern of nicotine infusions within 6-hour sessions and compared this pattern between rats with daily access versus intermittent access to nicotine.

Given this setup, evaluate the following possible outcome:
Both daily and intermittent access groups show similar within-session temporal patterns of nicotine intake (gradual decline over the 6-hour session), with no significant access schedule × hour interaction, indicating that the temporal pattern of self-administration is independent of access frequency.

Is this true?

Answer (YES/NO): NO